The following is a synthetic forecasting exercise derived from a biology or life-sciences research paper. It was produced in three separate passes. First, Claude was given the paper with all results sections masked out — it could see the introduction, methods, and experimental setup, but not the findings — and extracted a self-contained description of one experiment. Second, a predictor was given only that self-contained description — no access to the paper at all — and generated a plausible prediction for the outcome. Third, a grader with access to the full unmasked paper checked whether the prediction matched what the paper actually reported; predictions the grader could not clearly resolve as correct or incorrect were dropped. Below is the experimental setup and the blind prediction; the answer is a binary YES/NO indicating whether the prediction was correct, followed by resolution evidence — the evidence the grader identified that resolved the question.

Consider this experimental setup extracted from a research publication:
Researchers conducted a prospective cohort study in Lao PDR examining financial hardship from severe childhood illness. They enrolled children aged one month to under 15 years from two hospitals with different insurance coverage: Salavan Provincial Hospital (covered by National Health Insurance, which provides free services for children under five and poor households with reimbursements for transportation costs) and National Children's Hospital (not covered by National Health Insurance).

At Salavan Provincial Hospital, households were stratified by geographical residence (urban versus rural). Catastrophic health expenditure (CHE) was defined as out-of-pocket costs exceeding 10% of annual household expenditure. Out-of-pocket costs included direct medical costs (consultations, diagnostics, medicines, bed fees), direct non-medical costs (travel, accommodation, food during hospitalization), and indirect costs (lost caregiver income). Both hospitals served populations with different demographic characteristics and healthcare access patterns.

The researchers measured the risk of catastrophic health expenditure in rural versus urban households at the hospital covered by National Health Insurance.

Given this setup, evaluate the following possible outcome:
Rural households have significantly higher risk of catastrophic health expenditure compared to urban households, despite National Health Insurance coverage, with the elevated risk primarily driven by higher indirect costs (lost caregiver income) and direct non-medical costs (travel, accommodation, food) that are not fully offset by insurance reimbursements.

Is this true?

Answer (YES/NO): NO